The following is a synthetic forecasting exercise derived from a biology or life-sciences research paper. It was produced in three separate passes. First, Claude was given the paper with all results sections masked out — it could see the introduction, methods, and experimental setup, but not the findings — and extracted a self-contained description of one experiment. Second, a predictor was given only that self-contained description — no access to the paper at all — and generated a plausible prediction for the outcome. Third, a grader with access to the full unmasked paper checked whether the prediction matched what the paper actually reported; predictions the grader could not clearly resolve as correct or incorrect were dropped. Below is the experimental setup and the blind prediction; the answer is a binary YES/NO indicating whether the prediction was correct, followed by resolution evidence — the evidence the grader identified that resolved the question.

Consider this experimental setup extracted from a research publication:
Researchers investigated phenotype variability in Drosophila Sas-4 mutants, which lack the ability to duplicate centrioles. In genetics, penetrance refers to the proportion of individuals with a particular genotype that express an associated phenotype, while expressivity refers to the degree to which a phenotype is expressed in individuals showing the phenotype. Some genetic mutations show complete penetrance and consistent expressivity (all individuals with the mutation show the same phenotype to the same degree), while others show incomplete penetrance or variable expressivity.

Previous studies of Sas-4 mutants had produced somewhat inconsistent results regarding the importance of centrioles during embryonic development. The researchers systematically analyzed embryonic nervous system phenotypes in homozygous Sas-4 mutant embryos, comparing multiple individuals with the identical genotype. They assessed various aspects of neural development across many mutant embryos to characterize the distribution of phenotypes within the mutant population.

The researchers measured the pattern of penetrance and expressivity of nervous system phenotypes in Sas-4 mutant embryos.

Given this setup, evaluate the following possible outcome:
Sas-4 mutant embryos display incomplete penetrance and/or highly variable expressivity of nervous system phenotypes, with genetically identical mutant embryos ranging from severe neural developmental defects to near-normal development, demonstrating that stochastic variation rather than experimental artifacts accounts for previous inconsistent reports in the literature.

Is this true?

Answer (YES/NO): YES